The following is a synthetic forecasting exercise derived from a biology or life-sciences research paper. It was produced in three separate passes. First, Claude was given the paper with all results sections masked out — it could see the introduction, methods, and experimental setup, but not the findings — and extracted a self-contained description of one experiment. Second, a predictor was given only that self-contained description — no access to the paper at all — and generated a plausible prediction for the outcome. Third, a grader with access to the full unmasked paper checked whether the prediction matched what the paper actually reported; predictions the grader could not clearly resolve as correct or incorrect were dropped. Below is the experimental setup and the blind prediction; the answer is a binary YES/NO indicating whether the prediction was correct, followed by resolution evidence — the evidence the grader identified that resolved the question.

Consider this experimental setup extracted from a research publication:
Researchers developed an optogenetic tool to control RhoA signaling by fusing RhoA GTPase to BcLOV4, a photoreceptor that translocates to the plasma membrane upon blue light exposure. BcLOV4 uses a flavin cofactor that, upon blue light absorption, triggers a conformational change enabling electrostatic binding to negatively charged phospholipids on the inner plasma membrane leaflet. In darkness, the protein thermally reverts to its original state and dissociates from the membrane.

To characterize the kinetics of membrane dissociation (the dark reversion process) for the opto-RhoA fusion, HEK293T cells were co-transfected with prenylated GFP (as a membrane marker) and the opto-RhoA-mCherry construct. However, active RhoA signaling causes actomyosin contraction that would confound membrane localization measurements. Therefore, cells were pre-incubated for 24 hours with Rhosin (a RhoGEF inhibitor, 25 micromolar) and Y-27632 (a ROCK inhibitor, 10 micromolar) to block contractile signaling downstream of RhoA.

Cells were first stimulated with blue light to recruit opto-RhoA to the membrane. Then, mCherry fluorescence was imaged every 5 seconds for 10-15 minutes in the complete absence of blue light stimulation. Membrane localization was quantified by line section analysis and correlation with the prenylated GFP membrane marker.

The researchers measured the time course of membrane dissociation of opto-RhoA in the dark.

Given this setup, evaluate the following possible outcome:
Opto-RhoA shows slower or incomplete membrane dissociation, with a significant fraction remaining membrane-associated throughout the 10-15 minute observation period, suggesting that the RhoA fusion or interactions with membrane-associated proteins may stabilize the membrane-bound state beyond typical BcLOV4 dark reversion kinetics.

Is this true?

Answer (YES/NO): NO